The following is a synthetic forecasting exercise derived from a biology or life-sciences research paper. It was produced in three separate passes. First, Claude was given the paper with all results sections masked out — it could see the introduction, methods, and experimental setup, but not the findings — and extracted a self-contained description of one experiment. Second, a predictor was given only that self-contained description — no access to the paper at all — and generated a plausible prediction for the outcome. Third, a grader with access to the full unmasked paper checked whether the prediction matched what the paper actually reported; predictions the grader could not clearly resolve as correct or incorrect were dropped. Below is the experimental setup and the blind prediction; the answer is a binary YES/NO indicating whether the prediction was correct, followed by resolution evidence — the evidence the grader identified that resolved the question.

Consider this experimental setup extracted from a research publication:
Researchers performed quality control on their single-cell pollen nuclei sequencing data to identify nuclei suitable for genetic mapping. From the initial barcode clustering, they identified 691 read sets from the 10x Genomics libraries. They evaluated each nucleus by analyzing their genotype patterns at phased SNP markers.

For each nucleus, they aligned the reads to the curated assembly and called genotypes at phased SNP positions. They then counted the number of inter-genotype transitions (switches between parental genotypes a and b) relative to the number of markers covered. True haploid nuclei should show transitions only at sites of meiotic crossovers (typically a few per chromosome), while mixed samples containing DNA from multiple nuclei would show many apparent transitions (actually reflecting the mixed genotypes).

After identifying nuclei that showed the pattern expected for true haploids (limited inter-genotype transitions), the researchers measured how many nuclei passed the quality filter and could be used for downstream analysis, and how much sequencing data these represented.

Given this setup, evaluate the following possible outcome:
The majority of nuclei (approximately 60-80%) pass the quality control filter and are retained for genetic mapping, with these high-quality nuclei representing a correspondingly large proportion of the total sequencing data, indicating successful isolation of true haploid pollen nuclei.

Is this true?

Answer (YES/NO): YES